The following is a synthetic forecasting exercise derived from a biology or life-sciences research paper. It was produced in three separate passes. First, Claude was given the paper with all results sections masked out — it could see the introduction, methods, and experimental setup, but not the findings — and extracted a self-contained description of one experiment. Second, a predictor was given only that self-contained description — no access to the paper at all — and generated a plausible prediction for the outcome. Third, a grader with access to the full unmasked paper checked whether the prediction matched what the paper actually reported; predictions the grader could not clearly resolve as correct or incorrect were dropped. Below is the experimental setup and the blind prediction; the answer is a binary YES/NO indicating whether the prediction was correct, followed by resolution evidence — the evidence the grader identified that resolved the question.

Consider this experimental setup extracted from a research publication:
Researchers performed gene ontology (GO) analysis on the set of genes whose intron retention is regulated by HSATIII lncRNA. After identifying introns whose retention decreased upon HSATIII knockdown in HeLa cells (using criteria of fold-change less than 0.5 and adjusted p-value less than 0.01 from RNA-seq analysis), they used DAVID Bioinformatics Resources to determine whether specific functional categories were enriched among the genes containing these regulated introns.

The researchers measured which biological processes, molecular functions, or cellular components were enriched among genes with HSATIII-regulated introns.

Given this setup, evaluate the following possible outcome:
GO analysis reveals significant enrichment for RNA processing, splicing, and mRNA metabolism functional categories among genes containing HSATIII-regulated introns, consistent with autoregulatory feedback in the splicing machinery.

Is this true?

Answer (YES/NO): NO